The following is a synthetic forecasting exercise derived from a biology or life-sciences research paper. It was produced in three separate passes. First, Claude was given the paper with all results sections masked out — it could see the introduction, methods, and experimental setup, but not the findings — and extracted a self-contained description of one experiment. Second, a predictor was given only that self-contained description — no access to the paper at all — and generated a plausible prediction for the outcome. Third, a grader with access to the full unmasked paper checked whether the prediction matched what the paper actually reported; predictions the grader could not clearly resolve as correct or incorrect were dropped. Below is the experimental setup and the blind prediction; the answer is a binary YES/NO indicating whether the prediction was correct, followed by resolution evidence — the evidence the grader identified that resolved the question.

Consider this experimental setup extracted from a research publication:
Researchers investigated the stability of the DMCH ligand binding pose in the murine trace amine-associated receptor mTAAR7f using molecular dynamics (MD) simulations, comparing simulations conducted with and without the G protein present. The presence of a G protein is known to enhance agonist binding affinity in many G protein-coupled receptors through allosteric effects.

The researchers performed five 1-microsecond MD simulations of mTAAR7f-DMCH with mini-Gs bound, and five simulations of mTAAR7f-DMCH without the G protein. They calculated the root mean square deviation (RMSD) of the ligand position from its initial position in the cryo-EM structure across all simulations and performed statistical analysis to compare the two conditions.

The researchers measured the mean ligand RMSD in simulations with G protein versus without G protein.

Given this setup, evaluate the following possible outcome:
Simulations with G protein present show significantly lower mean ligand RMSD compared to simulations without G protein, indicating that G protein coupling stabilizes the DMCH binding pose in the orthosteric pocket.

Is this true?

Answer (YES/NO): NO